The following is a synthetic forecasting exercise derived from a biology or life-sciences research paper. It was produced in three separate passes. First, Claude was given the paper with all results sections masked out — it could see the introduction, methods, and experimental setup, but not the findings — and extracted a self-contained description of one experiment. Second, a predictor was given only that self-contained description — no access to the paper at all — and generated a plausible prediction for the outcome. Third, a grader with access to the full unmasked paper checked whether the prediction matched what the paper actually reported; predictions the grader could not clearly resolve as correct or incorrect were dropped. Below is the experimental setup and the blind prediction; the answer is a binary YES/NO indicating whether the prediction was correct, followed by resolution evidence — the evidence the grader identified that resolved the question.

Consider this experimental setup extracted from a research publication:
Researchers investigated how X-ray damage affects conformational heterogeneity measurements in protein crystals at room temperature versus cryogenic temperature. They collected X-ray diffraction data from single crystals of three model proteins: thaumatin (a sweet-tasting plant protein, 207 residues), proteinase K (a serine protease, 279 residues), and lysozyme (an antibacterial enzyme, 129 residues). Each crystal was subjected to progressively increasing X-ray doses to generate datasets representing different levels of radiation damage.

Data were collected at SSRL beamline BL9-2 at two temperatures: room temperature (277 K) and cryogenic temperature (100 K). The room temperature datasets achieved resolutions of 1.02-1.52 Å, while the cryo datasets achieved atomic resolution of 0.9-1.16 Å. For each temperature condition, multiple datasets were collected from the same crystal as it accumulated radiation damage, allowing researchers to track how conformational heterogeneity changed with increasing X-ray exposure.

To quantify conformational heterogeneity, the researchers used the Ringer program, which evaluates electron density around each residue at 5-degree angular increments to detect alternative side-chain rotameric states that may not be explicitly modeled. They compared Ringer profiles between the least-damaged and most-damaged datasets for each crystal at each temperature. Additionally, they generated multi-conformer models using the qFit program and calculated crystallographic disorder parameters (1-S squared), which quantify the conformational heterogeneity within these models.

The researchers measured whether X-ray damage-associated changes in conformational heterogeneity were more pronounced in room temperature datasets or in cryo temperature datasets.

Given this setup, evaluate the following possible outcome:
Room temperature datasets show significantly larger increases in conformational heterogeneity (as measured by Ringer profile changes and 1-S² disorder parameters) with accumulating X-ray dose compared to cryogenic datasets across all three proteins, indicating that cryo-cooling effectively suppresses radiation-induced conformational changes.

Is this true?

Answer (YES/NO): NO